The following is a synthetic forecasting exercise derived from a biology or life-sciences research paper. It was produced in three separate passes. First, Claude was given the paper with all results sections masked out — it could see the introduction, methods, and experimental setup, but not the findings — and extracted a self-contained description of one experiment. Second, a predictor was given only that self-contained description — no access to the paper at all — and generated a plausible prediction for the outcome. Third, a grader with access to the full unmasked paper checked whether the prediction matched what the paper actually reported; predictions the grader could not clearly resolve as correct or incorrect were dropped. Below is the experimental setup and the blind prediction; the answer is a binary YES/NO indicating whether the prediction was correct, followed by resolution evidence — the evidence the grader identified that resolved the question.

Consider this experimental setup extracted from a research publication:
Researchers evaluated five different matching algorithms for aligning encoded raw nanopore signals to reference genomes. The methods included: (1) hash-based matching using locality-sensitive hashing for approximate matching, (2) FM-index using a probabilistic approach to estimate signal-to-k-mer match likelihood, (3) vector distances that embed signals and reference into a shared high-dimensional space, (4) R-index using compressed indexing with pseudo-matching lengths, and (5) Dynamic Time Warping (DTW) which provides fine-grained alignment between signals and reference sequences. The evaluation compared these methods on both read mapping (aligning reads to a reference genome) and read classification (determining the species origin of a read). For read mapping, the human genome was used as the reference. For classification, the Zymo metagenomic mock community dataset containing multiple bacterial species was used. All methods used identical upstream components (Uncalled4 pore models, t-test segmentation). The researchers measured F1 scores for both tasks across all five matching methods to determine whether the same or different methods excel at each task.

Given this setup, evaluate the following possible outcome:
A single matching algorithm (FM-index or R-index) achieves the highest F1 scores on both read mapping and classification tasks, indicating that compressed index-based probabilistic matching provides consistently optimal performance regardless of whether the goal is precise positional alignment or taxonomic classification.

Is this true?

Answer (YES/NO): NO